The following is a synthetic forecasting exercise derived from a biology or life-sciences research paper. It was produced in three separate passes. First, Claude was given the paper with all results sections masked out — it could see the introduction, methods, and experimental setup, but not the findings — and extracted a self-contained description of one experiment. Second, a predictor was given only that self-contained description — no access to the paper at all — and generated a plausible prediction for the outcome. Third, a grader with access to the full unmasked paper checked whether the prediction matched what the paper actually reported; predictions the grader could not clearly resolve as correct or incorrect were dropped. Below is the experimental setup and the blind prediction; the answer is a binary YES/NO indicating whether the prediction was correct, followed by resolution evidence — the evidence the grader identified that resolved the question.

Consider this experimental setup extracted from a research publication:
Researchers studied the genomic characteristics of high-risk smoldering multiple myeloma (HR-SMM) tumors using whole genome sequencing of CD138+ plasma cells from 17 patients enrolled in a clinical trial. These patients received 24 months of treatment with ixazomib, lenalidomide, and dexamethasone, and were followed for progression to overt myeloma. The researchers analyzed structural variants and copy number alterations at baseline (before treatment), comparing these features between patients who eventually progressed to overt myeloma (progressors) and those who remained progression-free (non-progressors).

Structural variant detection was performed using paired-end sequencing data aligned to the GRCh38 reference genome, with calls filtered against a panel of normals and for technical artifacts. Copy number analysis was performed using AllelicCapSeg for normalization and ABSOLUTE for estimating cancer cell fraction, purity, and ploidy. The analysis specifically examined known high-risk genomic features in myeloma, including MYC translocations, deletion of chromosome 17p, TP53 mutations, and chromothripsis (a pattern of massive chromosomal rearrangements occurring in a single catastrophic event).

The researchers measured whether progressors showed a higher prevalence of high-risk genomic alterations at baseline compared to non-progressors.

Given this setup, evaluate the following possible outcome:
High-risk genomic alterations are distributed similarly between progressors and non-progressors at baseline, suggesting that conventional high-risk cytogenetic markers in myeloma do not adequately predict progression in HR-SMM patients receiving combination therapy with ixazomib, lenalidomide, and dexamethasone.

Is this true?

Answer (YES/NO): NO